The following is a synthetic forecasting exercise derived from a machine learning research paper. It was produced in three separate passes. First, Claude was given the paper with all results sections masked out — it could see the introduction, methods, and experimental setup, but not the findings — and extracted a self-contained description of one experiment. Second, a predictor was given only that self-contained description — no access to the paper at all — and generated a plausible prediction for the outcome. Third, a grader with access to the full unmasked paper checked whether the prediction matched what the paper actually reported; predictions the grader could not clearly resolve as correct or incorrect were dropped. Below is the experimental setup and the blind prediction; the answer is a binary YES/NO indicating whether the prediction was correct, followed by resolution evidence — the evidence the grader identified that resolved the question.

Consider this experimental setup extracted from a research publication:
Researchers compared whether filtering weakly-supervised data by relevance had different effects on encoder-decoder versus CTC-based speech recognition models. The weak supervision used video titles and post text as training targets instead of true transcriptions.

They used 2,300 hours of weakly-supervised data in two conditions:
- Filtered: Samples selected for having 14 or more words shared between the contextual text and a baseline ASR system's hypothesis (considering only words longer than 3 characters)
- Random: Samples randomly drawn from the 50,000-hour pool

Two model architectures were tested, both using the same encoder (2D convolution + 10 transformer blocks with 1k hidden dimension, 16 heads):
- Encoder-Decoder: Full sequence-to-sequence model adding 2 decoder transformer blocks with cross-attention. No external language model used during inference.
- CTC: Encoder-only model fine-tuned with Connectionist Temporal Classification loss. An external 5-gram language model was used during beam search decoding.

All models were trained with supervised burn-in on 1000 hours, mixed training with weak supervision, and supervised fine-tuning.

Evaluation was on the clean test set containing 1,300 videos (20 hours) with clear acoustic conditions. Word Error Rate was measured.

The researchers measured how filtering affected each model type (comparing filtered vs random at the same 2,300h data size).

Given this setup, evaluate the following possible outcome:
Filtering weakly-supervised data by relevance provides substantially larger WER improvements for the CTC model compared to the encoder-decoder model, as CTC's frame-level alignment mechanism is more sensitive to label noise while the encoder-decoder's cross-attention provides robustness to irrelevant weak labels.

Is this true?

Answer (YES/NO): NO